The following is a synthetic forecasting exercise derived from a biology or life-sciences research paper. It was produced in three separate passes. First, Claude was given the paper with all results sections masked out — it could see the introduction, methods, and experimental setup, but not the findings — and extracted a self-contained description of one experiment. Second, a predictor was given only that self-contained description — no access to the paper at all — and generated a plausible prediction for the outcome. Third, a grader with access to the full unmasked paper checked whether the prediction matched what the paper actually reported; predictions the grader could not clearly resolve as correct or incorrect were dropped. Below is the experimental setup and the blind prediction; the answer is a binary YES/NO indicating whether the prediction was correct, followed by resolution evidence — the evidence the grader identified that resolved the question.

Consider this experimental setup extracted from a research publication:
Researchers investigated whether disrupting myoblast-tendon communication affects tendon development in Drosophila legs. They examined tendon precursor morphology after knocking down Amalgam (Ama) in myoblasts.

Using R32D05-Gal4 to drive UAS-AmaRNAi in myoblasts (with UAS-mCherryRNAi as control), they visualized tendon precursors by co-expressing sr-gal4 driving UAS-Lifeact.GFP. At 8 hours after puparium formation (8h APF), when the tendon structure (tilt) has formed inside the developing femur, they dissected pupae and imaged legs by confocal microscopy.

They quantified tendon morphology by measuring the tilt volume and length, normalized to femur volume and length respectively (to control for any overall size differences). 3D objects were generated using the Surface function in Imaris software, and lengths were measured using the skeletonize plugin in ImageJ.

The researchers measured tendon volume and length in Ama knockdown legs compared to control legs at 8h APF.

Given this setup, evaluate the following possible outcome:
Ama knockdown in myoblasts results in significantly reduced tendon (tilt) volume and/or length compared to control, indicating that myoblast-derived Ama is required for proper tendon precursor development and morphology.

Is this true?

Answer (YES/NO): YES